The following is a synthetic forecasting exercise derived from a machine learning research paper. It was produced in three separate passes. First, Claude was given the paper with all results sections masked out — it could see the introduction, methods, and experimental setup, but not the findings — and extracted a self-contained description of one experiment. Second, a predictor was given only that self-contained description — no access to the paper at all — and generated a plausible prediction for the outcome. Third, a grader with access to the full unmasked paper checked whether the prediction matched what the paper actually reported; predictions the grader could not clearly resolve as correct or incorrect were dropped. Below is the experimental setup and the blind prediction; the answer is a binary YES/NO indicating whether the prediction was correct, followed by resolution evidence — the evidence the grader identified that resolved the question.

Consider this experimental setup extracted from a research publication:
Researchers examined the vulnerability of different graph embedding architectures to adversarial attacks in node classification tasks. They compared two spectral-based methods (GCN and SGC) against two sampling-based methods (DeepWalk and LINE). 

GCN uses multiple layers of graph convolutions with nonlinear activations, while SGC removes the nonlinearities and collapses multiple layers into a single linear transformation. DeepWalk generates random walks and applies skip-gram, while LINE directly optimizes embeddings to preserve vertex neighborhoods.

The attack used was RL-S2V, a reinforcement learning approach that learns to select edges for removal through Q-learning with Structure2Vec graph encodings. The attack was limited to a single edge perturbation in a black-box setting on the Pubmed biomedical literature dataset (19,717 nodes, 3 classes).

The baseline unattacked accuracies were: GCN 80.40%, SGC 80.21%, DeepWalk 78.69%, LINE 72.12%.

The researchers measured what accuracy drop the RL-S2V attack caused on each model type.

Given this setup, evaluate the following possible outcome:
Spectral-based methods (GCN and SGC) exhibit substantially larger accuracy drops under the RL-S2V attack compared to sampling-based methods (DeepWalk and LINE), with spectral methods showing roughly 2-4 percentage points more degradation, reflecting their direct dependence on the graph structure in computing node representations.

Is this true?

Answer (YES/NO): NO